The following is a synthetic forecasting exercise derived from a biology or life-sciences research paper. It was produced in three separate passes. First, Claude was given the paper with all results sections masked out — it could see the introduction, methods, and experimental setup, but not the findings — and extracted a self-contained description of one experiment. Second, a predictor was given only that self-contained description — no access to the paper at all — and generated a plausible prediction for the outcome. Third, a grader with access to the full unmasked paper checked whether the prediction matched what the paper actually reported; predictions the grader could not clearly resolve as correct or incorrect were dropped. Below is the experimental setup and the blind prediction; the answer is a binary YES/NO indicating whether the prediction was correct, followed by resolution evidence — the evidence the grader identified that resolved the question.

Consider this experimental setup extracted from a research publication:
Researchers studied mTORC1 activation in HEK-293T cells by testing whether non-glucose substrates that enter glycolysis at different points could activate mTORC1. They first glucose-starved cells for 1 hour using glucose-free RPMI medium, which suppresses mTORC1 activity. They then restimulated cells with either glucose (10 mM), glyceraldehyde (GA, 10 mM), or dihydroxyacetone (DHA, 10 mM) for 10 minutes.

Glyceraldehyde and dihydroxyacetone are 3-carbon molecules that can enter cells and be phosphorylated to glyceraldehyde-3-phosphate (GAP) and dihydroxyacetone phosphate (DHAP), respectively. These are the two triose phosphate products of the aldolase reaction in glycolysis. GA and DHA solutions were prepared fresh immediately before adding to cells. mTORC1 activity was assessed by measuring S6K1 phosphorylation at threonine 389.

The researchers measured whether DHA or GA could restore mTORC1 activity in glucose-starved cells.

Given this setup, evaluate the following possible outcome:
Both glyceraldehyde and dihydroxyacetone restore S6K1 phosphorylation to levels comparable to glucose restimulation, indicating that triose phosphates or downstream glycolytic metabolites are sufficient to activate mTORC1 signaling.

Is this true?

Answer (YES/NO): NO